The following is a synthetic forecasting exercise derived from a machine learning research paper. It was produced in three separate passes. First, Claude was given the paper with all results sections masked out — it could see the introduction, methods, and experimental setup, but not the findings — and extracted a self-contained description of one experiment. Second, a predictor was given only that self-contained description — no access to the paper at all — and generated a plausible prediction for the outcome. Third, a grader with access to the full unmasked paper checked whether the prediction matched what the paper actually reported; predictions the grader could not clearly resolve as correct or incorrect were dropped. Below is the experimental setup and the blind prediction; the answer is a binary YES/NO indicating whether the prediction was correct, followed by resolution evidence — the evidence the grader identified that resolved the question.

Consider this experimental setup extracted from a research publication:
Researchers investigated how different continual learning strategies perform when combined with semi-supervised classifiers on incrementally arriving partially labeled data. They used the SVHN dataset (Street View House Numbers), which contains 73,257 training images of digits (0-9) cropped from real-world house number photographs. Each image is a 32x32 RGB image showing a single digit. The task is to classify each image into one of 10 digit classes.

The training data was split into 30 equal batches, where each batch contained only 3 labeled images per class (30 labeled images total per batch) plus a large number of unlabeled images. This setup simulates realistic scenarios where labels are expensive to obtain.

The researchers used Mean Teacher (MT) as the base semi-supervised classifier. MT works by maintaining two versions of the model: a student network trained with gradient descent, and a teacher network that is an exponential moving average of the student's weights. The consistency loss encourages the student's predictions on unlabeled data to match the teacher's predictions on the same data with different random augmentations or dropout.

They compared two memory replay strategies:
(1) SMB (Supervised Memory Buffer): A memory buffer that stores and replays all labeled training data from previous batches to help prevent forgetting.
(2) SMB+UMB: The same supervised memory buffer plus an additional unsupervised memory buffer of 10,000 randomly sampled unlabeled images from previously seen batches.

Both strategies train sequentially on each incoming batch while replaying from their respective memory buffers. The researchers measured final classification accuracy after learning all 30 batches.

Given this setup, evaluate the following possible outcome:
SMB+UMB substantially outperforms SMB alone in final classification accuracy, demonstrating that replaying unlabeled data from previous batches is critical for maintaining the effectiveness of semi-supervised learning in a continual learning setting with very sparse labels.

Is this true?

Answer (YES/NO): NO